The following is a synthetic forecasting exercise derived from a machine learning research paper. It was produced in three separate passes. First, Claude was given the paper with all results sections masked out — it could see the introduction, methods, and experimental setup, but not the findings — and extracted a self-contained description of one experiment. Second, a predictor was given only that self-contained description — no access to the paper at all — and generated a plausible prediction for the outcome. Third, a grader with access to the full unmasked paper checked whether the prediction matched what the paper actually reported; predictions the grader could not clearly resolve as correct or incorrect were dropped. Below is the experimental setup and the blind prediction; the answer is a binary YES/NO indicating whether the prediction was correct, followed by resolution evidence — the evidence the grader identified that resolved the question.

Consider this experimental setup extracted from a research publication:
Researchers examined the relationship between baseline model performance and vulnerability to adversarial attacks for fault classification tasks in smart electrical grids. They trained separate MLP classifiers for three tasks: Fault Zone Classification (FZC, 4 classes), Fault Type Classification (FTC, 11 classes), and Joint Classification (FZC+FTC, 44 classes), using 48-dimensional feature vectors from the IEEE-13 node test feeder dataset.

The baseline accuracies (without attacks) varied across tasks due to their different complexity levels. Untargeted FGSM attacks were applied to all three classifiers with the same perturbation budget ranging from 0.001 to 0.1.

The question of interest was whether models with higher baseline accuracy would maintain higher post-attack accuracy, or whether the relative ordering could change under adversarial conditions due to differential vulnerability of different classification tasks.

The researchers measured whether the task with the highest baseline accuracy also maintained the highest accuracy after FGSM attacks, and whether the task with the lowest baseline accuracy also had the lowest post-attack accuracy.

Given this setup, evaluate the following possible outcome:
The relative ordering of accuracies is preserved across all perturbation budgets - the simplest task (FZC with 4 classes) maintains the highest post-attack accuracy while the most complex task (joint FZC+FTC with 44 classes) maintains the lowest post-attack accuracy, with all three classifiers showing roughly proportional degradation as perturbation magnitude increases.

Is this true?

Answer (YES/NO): NO